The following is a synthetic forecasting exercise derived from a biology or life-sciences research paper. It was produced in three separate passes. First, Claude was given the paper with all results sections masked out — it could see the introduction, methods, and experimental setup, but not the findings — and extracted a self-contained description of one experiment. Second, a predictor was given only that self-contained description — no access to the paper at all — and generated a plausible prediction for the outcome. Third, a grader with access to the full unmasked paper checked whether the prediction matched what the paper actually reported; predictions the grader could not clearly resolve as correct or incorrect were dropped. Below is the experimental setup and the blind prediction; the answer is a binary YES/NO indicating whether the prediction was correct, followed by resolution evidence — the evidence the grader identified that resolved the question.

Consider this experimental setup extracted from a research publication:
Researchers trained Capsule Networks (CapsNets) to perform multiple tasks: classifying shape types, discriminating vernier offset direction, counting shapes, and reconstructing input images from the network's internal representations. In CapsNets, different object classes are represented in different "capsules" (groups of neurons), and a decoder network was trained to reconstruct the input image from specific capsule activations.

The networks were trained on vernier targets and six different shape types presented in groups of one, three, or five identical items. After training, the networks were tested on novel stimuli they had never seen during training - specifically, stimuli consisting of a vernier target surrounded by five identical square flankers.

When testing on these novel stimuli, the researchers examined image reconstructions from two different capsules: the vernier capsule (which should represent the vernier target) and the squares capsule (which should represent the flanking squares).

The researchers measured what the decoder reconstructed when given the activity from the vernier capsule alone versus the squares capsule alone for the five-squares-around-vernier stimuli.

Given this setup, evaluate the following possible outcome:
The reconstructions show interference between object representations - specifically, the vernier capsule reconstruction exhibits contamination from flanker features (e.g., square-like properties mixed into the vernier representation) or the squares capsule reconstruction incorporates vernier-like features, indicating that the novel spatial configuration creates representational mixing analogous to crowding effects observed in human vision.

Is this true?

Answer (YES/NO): NO